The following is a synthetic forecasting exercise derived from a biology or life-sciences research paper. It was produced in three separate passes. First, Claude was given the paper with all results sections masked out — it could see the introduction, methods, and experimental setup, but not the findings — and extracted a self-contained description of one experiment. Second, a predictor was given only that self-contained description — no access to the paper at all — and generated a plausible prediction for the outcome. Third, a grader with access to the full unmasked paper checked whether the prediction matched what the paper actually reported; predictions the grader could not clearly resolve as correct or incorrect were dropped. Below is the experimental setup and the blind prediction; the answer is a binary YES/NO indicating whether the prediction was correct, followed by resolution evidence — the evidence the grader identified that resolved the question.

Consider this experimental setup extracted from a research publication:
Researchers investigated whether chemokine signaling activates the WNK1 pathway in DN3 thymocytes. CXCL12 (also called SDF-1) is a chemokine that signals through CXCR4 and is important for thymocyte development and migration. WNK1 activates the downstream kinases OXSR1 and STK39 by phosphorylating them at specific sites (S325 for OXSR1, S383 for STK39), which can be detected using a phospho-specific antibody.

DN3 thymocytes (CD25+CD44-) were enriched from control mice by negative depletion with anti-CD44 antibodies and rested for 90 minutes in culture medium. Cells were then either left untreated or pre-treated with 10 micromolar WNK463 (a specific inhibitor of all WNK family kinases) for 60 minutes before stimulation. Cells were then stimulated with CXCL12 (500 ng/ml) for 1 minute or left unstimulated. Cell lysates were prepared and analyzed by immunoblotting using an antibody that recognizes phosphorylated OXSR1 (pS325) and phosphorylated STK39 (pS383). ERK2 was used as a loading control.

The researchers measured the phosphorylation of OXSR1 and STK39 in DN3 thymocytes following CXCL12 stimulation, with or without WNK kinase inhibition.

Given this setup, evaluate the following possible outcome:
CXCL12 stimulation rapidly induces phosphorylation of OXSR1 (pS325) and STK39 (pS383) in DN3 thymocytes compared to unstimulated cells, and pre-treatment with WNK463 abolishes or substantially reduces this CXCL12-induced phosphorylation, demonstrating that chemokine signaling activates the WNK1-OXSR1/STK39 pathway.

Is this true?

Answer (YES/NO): NO